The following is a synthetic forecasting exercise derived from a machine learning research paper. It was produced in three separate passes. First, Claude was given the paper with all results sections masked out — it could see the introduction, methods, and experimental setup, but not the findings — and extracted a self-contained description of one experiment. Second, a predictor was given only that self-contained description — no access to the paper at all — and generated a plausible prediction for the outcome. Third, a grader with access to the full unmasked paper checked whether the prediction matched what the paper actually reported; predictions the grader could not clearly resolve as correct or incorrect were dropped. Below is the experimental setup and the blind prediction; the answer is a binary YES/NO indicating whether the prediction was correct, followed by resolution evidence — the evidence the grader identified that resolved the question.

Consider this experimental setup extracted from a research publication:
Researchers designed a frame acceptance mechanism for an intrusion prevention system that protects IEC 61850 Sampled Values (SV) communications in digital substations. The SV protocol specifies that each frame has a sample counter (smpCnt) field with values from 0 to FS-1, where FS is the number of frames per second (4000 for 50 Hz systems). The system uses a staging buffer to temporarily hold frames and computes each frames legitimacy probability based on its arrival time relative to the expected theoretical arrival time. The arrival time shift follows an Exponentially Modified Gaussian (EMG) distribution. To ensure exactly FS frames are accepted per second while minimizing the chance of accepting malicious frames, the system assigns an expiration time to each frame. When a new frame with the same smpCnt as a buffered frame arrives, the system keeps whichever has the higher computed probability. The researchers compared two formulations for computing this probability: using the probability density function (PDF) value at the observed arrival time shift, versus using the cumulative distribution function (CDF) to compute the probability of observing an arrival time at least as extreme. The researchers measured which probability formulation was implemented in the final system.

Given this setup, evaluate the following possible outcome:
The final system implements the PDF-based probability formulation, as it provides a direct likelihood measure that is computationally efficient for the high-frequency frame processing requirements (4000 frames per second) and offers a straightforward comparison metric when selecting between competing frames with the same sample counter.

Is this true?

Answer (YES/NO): YES